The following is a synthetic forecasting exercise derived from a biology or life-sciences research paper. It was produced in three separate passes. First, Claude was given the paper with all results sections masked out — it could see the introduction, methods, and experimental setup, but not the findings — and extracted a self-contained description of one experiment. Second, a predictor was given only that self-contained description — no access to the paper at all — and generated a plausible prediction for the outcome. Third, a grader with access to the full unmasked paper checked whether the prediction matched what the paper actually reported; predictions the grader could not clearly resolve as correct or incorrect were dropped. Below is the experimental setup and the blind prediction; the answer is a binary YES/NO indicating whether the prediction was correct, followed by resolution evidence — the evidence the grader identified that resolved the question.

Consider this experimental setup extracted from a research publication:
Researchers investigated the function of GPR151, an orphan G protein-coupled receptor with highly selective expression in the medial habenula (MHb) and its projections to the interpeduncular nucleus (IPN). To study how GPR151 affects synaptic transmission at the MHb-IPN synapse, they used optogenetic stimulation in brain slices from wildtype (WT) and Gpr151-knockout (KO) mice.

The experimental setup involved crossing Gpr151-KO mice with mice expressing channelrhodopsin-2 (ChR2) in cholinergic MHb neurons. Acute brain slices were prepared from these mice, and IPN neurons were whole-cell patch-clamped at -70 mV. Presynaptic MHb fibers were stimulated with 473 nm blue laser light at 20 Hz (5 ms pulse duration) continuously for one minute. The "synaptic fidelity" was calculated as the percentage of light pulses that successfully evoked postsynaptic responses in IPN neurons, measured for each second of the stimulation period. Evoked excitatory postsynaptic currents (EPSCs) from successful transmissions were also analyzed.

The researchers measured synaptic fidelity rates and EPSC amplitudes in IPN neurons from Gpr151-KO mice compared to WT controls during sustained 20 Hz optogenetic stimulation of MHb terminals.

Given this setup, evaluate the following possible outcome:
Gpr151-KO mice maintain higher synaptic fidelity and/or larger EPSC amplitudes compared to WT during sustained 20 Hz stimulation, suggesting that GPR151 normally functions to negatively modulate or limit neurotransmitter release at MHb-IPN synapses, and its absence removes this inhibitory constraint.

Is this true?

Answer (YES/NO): NO